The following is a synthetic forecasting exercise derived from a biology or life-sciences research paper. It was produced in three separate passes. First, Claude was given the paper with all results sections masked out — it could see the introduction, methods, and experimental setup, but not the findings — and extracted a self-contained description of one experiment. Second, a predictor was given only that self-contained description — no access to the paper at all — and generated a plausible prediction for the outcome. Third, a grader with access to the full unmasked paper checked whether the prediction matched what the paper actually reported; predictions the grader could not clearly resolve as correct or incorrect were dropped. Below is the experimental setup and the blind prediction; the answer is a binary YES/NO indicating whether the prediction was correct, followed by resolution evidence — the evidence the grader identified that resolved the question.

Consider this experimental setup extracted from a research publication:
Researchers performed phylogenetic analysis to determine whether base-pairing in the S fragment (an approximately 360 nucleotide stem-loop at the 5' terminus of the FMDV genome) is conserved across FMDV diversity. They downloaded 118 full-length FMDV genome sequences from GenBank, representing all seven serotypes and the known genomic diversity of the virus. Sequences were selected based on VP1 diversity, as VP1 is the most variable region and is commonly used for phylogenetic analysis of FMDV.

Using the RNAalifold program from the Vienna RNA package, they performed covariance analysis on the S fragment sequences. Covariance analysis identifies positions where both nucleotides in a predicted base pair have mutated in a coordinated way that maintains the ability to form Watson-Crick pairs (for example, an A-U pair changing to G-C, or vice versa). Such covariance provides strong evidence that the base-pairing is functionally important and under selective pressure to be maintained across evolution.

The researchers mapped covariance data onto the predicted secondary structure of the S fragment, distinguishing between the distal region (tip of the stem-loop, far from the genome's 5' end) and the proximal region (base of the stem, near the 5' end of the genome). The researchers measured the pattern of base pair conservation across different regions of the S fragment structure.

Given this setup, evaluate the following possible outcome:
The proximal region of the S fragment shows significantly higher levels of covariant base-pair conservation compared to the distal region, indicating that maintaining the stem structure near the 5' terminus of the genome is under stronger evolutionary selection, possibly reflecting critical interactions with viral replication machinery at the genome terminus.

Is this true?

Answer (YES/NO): YES